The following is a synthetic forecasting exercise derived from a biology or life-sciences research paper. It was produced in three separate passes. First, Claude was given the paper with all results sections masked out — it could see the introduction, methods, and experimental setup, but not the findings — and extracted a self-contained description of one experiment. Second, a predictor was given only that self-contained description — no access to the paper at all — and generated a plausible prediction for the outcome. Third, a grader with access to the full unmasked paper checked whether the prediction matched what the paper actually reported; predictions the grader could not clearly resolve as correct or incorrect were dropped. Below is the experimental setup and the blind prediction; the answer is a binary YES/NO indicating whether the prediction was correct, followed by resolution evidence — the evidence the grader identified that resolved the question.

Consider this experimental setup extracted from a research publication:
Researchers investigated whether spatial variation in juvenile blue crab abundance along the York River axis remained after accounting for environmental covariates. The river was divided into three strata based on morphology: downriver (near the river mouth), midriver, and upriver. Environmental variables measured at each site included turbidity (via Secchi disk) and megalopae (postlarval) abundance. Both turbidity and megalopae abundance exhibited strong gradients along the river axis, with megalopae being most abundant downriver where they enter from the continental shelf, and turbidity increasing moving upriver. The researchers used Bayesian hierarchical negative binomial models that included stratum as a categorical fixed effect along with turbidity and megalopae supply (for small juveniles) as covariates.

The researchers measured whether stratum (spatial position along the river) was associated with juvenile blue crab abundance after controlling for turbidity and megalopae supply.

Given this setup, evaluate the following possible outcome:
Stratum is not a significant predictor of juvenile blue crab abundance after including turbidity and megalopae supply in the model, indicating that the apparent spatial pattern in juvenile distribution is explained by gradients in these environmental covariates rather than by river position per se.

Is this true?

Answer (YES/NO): YES